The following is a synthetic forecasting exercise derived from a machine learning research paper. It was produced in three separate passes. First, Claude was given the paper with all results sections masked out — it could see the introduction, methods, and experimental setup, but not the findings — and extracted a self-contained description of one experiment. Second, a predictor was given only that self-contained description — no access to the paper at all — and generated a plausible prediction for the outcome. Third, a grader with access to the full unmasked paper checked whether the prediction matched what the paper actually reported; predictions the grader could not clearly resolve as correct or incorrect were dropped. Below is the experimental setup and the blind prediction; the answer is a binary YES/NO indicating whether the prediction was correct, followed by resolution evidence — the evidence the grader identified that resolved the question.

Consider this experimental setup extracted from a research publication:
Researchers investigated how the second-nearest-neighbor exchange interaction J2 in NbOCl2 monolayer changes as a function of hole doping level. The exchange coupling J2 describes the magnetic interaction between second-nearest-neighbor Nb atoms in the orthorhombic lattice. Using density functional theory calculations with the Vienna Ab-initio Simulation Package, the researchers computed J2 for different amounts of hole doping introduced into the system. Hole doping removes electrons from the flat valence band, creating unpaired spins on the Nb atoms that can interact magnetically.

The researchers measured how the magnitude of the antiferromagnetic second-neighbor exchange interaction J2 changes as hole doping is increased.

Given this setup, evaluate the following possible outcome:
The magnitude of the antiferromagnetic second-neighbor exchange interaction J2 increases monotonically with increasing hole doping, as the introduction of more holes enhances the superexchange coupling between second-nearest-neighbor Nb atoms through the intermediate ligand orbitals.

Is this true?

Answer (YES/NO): NO